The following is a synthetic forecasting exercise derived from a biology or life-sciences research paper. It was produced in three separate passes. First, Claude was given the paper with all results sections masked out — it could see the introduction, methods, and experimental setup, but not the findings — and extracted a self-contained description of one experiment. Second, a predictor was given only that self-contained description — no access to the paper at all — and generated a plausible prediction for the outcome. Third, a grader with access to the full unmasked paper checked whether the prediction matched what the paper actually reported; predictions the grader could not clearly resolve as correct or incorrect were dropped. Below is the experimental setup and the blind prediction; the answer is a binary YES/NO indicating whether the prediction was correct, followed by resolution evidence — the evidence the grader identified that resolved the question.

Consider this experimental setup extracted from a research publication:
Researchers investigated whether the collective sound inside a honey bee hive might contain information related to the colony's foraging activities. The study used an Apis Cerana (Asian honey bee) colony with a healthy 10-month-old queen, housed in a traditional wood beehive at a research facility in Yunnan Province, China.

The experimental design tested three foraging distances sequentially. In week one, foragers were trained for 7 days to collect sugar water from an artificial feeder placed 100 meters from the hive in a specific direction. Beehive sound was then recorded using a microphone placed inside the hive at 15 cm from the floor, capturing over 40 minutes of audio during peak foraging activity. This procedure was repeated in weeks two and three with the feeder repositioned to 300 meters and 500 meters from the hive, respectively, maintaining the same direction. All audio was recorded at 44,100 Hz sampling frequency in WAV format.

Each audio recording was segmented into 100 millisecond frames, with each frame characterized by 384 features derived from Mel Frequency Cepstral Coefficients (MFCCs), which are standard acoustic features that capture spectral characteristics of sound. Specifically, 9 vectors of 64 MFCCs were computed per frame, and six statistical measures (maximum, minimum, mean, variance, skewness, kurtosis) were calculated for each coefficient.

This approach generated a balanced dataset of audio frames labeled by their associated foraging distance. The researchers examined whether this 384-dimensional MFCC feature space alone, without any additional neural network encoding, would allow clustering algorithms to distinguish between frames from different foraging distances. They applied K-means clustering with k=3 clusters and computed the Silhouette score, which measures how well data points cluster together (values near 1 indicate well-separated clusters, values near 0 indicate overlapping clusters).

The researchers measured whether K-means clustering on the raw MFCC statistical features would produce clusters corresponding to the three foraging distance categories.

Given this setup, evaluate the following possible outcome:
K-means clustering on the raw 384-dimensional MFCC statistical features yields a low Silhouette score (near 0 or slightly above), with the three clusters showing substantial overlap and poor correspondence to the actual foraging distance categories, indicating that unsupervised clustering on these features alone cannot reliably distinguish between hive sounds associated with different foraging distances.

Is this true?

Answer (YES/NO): YES